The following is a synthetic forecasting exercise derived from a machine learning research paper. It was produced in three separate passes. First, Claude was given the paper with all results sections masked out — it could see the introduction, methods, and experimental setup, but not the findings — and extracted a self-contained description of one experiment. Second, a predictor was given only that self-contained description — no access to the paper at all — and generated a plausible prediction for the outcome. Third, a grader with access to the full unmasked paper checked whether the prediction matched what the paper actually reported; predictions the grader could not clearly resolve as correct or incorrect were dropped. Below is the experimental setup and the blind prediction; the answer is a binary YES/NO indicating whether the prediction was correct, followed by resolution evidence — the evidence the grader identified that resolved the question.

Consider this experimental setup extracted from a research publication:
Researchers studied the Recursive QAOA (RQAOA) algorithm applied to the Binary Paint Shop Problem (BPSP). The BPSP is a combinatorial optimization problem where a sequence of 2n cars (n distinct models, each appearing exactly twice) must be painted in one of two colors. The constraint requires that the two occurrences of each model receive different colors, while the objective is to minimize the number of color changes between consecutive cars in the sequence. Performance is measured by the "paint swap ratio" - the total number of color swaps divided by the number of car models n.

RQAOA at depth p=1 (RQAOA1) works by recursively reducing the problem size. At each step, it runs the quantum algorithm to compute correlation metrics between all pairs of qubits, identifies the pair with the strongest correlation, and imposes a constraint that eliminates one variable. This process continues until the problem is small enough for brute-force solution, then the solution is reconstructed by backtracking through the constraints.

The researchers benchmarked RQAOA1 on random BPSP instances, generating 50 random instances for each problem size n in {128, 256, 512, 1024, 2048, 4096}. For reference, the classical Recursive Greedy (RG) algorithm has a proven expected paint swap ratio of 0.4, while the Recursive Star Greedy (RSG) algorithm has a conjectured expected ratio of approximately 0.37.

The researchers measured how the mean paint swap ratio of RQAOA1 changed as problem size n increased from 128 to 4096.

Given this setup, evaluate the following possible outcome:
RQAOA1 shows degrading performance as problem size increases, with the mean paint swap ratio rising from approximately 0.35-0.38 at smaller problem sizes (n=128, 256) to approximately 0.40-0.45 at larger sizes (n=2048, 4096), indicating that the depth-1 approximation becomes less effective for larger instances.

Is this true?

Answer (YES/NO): NO